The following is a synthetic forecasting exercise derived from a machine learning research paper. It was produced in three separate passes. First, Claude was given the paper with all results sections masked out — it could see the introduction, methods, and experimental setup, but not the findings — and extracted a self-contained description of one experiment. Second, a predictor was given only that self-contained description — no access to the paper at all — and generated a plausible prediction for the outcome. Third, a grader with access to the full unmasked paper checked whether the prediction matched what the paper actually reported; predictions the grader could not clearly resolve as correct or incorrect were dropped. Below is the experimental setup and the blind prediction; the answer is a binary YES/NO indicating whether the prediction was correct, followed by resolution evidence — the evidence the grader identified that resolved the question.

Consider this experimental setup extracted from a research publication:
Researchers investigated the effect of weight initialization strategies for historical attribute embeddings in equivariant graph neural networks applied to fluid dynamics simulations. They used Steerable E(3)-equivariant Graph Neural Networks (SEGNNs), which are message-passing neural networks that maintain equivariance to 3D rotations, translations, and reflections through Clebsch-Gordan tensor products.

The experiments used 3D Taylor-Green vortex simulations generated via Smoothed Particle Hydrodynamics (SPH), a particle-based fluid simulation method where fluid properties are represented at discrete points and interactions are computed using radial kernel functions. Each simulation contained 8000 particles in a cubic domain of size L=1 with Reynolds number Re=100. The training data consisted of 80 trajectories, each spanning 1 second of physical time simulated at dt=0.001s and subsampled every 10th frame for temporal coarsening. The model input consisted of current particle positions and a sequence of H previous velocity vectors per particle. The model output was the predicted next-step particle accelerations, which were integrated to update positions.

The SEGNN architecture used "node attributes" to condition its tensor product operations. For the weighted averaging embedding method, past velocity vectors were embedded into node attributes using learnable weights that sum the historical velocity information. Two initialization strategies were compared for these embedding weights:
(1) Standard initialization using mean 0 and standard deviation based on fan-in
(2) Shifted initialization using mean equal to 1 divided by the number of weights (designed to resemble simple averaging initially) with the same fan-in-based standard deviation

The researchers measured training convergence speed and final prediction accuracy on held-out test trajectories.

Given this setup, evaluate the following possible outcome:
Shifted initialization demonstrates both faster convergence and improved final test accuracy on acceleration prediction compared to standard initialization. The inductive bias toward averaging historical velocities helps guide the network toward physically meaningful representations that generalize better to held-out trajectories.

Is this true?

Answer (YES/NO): YES